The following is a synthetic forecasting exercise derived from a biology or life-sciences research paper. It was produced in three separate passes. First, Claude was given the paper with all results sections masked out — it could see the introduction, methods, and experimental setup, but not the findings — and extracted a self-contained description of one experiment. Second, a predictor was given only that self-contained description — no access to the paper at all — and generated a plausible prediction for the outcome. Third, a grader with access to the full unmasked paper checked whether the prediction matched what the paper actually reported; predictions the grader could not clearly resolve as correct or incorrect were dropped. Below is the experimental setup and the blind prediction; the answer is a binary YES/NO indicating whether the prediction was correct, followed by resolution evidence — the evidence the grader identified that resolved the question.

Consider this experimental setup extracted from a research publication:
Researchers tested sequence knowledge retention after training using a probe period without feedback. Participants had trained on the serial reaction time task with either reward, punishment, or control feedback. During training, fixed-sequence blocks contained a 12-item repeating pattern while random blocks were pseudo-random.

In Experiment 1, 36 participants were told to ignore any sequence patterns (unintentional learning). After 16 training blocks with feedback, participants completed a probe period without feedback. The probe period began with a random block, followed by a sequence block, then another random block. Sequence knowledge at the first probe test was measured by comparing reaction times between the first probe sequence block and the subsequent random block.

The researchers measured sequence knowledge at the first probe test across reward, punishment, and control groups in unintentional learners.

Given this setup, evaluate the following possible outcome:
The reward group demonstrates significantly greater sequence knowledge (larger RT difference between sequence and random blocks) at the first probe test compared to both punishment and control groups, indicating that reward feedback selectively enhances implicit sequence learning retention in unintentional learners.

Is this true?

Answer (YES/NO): NO